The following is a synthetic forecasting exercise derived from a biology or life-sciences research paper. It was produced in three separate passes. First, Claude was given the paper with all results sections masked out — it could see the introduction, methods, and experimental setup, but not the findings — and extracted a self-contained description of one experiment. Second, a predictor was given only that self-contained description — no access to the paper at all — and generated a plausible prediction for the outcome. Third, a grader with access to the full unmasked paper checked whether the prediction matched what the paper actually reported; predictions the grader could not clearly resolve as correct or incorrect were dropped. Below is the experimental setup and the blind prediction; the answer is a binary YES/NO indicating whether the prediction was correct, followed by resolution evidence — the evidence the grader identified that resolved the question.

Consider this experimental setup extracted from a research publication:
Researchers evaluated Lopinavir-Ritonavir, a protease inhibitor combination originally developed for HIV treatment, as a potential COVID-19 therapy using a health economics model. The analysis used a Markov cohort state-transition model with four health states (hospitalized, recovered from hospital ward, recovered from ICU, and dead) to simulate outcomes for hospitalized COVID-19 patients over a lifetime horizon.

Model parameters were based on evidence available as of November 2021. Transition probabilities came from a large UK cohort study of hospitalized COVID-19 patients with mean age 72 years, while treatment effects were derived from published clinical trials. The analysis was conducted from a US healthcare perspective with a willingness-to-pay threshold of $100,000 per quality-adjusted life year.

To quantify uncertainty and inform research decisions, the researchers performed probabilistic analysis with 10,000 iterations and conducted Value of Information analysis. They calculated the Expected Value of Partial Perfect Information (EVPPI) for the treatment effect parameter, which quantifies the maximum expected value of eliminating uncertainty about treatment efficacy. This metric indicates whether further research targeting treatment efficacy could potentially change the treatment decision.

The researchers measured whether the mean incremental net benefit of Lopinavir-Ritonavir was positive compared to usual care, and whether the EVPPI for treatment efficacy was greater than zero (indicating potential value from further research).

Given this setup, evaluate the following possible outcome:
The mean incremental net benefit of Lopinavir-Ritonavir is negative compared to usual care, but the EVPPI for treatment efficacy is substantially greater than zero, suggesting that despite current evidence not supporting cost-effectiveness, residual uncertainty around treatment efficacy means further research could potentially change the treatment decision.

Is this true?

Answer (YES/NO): NO